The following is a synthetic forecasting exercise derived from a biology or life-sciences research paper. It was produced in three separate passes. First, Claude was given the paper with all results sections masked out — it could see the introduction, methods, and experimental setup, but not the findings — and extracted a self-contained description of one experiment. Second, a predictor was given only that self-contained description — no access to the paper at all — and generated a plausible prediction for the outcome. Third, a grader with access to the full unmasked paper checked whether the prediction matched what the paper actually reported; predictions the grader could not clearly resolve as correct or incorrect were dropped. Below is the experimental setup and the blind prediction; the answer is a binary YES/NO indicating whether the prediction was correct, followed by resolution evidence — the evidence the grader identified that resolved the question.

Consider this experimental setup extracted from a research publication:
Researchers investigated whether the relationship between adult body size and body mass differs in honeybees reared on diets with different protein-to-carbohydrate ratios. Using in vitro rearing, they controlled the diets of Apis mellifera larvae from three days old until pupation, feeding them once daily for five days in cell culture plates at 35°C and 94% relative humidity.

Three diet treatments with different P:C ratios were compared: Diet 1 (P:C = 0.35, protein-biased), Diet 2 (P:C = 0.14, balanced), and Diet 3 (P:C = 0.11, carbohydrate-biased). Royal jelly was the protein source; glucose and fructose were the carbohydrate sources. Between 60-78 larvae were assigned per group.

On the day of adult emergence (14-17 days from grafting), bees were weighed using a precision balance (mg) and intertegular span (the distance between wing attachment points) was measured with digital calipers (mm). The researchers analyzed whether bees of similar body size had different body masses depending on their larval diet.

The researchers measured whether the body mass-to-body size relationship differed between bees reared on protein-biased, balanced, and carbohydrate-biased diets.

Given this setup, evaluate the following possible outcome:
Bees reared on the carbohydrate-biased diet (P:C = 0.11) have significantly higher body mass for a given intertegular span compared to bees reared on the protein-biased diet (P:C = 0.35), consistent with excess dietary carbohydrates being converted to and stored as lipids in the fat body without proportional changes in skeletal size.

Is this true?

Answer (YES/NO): NO